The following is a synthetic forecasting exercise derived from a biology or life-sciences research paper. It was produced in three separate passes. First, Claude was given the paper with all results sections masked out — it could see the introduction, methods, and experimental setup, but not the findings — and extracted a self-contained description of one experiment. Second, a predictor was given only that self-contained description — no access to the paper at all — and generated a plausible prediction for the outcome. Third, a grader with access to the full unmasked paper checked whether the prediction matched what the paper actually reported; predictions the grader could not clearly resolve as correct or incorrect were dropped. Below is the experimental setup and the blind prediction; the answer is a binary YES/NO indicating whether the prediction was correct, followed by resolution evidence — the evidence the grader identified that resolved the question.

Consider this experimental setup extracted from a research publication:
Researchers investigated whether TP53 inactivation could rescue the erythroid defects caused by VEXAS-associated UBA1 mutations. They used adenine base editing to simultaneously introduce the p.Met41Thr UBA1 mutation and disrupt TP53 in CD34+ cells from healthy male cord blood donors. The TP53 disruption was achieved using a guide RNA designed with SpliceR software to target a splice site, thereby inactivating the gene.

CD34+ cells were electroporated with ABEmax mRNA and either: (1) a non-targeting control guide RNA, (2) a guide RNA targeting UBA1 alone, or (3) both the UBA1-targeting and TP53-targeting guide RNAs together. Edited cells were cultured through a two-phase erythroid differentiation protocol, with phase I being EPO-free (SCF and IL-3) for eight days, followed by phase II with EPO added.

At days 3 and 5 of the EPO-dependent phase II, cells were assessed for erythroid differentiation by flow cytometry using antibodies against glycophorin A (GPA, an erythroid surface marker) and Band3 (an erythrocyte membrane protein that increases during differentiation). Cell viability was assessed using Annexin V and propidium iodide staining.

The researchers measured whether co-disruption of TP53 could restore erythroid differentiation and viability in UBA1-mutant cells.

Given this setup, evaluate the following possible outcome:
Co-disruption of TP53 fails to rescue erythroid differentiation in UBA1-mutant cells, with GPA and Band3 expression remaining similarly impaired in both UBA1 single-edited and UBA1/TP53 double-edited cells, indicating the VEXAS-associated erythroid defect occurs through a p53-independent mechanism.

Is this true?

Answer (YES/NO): NO